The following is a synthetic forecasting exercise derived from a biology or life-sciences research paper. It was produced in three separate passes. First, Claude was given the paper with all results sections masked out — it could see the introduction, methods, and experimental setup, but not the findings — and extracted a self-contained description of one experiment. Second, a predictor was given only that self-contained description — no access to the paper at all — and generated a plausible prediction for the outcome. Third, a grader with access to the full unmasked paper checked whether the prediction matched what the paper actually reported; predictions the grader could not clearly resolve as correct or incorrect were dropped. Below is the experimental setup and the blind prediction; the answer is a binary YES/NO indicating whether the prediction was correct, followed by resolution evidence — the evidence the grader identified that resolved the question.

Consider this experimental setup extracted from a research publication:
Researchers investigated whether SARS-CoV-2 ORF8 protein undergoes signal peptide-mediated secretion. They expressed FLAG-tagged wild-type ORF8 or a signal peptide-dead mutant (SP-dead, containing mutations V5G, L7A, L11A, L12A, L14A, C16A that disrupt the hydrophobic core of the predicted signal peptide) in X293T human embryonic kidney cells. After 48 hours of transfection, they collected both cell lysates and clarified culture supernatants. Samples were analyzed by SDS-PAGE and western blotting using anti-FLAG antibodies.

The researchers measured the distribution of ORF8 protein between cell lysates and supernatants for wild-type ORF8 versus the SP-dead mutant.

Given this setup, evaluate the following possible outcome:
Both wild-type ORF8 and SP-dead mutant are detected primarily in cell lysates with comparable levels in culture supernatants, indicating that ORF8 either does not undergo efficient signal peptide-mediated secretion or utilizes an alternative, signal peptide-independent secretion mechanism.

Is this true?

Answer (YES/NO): NO